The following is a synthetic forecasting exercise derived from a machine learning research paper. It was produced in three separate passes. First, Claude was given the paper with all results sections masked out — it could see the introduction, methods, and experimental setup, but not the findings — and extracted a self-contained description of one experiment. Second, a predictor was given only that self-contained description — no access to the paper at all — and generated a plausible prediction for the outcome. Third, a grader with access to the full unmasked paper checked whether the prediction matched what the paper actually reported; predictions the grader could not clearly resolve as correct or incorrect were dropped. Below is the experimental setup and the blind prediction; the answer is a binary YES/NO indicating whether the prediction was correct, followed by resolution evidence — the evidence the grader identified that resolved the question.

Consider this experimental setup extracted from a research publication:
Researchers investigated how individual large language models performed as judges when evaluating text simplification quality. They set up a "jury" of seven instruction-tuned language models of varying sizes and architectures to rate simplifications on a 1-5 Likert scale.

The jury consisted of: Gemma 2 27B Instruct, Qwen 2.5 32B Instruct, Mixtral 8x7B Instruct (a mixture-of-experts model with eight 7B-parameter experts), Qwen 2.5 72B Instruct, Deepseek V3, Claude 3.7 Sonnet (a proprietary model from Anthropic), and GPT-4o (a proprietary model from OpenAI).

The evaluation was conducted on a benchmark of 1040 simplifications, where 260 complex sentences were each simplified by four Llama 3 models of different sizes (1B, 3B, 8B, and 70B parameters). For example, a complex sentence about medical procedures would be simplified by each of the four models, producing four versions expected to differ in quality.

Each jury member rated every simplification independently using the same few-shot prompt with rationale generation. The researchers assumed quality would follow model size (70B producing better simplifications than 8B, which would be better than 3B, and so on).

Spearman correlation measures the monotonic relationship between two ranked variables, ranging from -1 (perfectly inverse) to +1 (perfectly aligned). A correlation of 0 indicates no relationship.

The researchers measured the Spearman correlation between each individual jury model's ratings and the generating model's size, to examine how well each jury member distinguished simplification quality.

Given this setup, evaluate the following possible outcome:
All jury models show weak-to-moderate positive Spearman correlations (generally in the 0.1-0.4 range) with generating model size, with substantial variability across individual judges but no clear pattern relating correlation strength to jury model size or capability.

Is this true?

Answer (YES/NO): NO